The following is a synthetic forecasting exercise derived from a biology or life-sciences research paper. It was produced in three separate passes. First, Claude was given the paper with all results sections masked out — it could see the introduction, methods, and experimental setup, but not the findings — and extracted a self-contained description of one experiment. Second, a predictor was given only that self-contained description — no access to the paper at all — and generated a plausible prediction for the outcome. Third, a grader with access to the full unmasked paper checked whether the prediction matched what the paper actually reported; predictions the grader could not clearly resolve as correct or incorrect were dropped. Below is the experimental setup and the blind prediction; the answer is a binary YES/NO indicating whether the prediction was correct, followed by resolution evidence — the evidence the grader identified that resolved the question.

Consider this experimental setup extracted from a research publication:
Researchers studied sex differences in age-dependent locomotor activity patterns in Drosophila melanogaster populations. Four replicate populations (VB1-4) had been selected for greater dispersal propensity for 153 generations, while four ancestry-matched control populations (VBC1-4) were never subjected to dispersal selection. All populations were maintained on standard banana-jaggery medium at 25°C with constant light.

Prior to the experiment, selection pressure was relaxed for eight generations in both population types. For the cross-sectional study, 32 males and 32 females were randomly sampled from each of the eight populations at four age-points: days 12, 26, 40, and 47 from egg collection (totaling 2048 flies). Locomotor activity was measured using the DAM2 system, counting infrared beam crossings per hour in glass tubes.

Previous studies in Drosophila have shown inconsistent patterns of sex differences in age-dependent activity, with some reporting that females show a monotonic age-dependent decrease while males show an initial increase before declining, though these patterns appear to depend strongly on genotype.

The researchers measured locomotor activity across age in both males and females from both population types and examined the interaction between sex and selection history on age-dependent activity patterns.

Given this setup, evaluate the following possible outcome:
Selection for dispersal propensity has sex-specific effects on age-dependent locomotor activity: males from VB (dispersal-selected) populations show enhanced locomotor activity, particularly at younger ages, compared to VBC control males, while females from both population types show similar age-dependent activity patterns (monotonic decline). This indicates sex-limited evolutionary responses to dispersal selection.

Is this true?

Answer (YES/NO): NO